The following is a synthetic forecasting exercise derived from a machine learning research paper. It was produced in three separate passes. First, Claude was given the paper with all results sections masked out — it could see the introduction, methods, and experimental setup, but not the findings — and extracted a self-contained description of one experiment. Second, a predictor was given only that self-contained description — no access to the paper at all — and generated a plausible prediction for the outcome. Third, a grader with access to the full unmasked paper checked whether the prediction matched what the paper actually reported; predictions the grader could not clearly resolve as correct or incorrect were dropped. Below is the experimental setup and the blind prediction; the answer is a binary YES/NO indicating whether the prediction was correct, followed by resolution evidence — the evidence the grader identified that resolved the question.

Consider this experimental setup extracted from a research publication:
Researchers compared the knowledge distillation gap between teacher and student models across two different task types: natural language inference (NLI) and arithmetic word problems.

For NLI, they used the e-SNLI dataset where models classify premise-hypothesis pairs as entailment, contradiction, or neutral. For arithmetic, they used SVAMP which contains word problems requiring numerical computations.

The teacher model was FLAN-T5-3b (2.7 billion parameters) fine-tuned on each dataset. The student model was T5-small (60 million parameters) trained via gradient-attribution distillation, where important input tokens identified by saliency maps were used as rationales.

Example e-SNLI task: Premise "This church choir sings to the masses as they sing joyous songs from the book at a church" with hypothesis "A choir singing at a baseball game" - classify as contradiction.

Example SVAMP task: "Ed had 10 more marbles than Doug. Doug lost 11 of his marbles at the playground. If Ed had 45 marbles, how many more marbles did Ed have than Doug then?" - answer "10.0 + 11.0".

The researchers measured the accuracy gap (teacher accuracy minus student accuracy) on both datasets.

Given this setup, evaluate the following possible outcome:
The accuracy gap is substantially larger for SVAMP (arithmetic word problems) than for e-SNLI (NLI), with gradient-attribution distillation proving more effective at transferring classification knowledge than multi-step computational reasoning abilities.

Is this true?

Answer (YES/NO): YES